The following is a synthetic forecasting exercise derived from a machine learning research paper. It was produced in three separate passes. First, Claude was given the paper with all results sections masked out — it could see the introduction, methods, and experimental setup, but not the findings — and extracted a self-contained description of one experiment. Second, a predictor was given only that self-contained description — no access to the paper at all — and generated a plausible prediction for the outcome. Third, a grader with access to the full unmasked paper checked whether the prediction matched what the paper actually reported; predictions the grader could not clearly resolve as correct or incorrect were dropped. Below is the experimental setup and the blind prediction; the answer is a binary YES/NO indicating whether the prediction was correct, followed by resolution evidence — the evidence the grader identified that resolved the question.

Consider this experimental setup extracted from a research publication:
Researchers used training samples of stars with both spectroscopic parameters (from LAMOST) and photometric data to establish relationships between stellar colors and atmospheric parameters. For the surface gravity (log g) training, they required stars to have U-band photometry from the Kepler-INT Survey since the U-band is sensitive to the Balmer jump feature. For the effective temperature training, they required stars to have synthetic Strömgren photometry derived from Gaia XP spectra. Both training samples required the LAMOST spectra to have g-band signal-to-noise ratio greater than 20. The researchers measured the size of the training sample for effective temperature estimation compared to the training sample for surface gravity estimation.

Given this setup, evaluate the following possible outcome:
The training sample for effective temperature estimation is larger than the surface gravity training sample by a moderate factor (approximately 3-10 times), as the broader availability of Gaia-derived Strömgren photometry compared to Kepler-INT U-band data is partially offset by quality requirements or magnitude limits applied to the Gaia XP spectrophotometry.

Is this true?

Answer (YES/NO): NO